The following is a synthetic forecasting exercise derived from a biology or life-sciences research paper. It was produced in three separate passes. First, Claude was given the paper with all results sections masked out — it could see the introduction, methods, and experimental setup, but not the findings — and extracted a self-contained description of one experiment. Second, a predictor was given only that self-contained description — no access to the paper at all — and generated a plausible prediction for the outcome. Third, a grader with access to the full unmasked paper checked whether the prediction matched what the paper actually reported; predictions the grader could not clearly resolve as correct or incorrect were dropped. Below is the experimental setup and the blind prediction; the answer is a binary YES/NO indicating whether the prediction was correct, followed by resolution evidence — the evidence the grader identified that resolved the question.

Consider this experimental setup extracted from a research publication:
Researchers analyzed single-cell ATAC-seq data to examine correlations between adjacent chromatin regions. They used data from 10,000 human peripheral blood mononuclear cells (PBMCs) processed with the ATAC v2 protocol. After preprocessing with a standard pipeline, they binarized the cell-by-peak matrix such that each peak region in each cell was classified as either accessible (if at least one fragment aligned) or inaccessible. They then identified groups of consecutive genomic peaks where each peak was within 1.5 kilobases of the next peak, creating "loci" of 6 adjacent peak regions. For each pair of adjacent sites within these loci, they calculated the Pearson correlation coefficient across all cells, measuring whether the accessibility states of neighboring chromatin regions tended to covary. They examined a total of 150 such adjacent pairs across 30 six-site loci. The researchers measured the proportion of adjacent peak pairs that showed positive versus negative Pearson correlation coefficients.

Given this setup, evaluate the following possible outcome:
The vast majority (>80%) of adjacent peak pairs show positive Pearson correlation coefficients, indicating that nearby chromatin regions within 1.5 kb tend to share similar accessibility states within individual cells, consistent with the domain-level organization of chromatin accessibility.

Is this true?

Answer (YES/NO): YES